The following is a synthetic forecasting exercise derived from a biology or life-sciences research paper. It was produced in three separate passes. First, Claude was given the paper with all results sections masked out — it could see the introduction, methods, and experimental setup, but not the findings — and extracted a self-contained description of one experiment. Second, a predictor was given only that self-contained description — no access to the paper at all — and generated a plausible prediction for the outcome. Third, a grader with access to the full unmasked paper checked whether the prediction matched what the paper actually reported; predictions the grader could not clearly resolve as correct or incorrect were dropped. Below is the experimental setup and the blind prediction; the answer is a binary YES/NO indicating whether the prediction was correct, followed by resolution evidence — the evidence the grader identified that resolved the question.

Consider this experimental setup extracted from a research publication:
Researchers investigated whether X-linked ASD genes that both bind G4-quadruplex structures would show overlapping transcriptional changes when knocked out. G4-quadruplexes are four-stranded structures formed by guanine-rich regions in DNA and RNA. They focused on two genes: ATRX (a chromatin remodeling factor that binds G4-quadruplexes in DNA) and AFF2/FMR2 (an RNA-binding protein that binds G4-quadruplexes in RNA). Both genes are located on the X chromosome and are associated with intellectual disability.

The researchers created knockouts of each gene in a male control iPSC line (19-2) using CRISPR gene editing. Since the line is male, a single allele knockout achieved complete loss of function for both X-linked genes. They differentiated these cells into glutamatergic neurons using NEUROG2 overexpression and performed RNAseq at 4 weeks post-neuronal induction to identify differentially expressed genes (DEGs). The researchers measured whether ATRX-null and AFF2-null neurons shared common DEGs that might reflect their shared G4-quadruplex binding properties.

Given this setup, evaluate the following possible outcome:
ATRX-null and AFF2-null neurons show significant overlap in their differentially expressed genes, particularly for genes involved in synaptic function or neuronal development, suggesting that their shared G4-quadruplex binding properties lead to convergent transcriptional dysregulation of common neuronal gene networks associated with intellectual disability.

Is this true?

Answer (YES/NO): NO